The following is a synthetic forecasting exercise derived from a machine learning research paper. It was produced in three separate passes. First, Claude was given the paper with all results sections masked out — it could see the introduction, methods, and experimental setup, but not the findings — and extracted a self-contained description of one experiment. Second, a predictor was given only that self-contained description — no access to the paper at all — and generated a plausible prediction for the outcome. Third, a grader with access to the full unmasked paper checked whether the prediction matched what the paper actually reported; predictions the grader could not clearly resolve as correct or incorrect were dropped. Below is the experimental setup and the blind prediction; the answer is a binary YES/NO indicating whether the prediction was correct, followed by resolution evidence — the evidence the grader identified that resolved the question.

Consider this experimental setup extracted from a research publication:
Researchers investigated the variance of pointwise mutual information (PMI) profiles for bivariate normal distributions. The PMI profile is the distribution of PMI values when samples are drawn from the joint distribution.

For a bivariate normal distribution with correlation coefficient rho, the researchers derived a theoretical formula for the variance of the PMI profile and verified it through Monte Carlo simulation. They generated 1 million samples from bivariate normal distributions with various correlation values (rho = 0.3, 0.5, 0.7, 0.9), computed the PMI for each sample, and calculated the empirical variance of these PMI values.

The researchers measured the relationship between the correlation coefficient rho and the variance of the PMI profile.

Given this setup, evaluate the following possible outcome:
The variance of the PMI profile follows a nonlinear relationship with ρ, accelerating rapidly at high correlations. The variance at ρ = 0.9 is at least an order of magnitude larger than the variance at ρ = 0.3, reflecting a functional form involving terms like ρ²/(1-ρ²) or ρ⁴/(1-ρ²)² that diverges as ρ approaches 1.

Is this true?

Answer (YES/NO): NO